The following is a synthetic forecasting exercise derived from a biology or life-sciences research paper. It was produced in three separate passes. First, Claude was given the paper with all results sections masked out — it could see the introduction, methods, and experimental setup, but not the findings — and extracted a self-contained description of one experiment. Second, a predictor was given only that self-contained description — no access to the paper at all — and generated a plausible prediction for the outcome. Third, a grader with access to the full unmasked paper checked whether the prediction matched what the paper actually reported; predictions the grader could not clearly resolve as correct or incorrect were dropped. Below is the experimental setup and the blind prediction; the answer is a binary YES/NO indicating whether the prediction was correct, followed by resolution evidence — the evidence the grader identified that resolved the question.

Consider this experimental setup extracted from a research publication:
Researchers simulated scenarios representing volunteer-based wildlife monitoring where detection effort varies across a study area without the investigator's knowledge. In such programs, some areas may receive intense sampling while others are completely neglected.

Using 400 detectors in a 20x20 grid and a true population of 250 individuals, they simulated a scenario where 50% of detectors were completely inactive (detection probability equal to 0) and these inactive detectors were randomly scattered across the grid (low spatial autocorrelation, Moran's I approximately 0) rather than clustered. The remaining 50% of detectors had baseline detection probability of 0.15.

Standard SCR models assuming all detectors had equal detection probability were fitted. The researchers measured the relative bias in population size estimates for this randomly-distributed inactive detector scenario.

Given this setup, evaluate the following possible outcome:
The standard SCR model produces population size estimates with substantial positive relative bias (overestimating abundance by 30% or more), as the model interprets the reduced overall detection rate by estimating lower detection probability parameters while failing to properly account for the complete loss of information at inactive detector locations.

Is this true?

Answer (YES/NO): NO